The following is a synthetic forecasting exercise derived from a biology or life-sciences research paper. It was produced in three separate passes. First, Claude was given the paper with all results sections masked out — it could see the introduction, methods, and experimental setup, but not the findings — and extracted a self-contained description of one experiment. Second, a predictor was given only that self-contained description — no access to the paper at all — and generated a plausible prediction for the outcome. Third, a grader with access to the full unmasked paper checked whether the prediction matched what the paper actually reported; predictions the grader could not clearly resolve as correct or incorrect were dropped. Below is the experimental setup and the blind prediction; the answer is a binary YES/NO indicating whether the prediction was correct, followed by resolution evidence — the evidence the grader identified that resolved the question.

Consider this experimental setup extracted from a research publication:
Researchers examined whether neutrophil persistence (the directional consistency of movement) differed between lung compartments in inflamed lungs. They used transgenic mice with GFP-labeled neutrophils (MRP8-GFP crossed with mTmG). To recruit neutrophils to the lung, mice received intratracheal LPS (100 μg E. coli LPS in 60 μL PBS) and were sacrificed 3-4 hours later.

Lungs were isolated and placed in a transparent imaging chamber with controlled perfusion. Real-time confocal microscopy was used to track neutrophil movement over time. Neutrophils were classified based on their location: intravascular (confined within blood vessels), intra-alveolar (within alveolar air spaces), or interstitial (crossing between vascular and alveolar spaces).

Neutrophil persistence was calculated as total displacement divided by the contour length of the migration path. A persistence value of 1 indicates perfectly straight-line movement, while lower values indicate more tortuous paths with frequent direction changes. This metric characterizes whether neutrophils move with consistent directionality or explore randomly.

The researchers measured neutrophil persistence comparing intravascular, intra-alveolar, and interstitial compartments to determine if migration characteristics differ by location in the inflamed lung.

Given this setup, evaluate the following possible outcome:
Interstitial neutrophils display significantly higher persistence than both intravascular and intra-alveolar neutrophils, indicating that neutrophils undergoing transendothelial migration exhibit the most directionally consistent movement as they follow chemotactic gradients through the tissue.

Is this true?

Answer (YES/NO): NO